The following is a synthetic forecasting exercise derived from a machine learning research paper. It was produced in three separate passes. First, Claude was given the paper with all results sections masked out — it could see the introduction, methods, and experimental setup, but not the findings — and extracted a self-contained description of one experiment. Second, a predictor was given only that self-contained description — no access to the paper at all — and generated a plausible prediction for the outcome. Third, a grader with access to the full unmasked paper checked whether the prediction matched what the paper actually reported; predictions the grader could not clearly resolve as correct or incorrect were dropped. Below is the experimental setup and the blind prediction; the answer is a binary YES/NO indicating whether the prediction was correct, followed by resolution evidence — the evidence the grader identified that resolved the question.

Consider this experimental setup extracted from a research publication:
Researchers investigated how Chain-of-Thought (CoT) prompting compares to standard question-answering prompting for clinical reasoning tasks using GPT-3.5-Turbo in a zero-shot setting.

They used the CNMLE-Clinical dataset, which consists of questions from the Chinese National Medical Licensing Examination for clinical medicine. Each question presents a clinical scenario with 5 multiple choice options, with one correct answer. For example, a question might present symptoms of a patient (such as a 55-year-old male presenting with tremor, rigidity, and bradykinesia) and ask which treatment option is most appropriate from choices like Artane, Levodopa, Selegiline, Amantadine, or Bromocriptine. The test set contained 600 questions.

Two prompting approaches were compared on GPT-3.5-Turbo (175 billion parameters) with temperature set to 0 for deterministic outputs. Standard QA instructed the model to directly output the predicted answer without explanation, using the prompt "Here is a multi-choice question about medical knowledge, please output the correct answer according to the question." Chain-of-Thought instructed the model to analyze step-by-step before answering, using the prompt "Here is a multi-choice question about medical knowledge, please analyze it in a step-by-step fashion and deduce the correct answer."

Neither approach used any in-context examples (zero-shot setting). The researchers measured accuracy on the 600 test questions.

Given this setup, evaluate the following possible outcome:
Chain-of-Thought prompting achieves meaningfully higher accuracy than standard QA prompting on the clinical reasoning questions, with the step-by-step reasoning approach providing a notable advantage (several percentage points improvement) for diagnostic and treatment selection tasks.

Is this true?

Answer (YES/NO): NO